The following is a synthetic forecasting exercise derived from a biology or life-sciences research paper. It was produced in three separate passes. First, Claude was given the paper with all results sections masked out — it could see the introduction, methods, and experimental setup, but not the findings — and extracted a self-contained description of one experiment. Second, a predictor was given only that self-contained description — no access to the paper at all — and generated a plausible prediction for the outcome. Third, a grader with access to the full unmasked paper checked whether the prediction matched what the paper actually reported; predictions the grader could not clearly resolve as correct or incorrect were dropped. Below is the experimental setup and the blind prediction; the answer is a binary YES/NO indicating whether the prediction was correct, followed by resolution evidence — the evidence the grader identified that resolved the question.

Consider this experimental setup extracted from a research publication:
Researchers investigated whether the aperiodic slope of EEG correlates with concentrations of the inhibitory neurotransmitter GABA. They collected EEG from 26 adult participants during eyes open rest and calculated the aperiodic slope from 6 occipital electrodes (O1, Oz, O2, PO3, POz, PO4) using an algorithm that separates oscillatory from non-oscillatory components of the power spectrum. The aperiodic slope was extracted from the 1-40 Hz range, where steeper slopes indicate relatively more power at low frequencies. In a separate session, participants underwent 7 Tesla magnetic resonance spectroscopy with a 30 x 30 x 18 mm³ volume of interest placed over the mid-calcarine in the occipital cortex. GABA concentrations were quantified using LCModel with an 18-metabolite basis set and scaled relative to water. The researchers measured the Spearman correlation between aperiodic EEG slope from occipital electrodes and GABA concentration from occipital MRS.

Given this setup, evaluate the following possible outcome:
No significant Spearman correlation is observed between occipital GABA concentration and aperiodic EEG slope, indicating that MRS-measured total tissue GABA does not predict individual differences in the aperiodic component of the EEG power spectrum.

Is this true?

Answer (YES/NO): YES